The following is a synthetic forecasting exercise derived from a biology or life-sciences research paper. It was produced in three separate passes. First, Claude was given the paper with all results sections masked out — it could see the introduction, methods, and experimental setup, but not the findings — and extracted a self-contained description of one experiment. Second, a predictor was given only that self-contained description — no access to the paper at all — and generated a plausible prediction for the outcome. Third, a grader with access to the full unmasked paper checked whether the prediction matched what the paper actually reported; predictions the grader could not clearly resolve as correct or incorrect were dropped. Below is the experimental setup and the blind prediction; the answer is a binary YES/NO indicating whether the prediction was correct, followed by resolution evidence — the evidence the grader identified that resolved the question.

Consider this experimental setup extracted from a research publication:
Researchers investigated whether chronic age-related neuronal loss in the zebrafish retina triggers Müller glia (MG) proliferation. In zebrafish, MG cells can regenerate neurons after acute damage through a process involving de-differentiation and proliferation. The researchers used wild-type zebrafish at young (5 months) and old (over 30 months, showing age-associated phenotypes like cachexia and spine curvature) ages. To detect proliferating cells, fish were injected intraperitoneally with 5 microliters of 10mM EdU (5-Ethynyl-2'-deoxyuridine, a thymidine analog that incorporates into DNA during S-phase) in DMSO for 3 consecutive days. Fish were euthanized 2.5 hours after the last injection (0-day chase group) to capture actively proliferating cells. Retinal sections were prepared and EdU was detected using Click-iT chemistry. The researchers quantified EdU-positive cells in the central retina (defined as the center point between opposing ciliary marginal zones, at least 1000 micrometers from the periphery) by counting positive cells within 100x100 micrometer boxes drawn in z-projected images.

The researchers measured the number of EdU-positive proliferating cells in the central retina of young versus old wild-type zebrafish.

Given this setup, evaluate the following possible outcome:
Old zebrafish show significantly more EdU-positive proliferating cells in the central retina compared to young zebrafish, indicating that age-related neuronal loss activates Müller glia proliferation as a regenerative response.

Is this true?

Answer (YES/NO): NO